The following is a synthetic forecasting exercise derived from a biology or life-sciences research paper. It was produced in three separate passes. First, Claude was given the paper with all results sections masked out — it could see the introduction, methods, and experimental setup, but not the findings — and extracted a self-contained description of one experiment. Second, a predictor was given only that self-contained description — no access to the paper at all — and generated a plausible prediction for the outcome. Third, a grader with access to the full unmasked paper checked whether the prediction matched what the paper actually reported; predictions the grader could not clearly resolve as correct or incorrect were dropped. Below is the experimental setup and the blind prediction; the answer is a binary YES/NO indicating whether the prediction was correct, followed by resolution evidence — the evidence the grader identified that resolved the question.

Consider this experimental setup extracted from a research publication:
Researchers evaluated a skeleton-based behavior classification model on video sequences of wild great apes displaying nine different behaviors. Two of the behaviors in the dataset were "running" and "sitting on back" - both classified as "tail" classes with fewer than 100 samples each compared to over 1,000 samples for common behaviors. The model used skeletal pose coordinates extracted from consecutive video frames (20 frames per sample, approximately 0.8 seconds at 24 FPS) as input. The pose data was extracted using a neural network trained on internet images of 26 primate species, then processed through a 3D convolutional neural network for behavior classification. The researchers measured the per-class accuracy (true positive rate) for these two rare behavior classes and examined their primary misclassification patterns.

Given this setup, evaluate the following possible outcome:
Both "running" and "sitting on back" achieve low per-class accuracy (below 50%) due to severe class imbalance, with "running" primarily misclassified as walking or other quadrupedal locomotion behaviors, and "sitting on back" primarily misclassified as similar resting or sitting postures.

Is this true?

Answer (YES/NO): NO